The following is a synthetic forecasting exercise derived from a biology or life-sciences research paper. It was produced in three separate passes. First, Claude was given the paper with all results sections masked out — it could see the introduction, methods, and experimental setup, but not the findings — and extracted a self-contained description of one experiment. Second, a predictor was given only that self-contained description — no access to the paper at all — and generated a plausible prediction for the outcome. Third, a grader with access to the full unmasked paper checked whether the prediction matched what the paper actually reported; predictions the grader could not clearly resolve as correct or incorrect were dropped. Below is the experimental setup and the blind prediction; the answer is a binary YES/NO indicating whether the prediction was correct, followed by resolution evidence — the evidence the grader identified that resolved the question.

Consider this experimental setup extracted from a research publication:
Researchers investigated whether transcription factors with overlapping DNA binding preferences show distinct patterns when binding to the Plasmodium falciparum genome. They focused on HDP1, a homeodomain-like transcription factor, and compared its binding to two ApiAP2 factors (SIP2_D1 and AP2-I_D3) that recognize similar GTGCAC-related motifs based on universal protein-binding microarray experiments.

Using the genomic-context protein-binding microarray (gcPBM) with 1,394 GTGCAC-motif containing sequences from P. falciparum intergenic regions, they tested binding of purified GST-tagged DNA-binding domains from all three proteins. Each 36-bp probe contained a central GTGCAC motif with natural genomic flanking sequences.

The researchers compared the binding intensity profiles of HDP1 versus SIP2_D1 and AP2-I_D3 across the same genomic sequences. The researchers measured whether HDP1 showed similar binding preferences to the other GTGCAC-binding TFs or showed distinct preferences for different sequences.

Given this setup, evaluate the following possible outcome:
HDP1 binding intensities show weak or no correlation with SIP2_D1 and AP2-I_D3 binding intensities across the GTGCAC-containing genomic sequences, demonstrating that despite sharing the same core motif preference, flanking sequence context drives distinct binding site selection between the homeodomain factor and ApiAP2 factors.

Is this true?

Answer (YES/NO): YES